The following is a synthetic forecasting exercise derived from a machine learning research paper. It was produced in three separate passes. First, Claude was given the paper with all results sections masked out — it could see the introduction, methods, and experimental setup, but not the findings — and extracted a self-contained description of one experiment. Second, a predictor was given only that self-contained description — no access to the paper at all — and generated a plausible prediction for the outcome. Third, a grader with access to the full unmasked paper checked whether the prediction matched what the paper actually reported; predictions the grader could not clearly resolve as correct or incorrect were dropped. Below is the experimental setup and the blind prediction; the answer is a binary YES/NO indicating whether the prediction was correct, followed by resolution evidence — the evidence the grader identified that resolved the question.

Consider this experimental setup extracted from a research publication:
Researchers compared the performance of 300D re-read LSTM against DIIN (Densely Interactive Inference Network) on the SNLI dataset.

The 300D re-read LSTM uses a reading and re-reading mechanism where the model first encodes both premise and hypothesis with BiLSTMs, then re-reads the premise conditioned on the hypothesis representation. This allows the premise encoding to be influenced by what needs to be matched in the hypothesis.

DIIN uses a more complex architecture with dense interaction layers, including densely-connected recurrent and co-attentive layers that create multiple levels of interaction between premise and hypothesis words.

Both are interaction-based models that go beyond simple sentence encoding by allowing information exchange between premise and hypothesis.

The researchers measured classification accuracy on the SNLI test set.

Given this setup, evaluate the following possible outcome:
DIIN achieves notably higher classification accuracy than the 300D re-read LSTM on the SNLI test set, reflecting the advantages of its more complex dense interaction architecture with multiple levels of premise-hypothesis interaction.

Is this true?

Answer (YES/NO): NO